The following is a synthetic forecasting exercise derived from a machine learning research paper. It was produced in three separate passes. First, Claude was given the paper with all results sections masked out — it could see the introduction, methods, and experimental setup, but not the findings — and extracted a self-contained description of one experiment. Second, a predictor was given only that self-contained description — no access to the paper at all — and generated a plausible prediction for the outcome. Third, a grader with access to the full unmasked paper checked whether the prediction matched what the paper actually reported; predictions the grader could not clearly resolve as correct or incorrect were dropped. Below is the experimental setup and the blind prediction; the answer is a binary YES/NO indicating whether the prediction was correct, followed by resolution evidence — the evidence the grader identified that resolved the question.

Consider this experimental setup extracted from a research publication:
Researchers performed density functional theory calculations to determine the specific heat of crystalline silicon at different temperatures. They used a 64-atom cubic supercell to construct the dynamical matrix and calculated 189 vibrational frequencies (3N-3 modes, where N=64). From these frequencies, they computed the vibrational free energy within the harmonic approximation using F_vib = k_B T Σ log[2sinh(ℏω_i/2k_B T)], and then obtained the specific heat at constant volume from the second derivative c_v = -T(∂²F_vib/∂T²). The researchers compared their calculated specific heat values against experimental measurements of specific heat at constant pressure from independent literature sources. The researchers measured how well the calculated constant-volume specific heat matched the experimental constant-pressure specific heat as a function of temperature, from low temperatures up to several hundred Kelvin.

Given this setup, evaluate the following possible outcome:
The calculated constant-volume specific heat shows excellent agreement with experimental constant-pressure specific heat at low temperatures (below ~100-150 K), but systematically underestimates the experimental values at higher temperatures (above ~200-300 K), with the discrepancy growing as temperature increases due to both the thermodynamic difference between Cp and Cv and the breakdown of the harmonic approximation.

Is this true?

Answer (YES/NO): NO